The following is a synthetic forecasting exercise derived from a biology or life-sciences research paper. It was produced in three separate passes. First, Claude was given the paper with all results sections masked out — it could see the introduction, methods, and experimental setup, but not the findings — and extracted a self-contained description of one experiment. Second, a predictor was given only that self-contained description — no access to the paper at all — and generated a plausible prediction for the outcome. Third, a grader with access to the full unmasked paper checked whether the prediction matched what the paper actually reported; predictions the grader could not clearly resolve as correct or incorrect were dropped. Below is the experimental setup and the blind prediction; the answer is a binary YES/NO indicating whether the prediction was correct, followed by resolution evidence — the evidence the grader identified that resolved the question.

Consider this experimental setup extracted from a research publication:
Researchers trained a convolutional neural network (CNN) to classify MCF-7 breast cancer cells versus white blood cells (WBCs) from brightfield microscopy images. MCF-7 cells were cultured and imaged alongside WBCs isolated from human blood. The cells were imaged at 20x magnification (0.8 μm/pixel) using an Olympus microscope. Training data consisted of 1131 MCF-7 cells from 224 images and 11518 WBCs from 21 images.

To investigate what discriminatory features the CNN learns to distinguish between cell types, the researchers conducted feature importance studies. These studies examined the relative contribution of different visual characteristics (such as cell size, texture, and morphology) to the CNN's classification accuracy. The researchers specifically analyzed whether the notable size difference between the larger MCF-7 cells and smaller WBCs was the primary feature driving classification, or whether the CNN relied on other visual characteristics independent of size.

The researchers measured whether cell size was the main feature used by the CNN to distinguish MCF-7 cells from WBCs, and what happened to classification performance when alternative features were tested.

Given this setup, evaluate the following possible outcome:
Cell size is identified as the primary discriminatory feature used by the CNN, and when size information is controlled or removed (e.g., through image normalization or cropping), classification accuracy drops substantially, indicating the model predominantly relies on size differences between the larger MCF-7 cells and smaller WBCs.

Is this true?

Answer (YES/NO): YES